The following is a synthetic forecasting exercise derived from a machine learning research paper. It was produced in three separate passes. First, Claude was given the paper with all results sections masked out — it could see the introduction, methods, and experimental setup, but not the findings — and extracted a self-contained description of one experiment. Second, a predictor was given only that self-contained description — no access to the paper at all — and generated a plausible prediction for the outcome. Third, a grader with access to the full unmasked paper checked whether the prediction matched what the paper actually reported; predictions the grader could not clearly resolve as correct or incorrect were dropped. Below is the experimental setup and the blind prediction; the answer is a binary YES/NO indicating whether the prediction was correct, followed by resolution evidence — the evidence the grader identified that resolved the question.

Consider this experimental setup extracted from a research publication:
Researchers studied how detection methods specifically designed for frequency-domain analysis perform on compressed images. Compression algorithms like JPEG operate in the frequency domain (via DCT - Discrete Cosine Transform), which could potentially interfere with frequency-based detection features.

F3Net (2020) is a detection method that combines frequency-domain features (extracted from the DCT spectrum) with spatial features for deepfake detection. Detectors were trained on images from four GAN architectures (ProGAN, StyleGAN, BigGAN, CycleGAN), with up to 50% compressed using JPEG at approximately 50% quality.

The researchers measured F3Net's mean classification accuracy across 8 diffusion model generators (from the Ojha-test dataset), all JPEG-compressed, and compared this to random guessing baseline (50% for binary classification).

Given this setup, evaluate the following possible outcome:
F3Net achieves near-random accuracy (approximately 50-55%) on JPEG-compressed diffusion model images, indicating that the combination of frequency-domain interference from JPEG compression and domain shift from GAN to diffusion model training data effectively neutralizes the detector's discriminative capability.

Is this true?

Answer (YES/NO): YES